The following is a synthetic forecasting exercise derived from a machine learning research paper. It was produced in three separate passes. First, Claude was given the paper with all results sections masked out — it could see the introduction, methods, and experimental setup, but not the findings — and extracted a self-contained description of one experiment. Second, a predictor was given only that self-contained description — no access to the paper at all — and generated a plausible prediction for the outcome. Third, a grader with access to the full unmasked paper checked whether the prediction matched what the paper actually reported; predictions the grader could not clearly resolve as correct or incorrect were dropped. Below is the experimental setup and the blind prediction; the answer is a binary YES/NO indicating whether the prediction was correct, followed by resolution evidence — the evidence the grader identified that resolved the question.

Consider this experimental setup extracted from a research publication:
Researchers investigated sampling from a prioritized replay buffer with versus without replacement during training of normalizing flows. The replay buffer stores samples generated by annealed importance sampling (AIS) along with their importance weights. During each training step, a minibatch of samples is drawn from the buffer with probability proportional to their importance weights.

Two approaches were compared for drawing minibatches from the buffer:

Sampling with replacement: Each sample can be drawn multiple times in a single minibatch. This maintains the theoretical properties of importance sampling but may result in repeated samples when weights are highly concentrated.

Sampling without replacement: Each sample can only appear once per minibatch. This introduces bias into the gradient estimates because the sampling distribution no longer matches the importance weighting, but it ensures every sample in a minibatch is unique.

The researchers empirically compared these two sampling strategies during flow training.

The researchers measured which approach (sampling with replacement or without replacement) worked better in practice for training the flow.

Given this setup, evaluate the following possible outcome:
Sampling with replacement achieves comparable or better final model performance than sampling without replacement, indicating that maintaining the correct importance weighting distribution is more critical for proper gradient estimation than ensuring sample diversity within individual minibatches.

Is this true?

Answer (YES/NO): NO